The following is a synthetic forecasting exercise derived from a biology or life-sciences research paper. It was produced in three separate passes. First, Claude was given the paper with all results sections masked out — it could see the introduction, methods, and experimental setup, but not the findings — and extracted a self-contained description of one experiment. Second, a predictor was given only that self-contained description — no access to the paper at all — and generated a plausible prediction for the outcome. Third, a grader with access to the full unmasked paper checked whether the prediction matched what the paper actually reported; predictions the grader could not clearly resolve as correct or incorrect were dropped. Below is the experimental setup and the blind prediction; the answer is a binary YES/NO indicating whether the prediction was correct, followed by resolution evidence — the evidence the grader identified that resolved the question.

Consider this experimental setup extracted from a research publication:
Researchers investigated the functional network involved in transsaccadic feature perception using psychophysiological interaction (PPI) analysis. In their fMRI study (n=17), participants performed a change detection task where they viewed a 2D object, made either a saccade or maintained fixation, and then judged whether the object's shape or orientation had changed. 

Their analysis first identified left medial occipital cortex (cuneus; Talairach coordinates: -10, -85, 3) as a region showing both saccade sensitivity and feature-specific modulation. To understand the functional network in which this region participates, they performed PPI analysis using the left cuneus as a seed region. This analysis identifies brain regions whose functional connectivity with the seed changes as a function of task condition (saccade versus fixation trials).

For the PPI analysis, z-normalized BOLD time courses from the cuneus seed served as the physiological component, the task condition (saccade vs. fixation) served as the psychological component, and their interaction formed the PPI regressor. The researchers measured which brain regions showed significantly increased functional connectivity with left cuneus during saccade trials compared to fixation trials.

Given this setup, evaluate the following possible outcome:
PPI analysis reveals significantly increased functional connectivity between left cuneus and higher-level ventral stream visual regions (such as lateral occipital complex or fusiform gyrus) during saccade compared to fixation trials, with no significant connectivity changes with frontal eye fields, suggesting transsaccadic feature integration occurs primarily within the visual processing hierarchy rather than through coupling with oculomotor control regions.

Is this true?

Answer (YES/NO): NO